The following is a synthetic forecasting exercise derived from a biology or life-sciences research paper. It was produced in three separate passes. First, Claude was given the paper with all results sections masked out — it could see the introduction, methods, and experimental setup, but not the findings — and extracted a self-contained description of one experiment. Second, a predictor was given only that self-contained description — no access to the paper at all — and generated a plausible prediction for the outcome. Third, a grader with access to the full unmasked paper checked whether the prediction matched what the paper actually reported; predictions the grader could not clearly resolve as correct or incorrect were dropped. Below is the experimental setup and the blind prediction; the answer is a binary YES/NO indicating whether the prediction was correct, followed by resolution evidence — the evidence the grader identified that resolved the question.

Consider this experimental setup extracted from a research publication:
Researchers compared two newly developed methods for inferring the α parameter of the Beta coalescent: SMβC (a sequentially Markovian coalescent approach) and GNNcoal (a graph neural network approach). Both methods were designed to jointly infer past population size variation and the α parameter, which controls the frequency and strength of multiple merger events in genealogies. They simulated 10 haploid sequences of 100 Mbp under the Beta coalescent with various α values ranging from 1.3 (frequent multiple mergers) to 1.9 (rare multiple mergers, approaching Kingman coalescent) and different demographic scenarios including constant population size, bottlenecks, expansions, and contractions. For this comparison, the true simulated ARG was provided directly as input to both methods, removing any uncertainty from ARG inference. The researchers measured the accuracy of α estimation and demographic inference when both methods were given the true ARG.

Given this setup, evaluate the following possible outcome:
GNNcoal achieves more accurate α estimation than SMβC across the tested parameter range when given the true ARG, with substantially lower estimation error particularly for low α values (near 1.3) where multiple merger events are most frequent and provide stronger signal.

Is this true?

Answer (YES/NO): YES